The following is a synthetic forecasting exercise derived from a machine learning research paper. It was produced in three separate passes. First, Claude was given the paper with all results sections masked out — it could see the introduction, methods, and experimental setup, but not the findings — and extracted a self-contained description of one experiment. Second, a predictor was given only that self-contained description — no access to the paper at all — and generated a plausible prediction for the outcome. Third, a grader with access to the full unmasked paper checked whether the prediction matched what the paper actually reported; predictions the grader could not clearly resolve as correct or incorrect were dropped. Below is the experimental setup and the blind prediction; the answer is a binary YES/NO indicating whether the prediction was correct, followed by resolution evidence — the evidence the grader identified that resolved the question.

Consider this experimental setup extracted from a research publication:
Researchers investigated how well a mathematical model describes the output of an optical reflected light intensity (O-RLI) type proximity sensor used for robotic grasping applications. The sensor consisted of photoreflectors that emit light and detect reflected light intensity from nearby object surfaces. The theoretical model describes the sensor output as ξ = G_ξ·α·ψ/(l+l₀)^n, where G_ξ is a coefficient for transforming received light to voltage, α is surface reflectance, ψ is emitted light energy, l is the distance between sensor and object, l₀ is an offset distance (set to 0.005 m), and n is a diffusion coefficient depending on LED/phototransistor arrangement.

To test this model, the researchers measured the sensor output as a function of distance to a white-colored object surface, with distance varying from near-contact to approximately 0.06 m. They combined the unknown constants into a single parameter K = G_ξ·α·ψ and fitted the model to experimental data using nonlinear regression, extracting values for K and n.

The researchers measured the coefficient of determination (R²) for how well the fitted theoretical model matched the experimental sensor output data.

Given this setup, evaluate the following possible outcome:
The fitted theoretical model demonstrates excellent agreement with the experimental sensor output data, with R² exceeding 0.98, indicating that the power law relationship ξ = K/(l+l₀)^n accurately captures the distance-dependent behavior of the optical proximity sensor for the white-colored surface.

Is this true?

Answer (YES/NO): YES